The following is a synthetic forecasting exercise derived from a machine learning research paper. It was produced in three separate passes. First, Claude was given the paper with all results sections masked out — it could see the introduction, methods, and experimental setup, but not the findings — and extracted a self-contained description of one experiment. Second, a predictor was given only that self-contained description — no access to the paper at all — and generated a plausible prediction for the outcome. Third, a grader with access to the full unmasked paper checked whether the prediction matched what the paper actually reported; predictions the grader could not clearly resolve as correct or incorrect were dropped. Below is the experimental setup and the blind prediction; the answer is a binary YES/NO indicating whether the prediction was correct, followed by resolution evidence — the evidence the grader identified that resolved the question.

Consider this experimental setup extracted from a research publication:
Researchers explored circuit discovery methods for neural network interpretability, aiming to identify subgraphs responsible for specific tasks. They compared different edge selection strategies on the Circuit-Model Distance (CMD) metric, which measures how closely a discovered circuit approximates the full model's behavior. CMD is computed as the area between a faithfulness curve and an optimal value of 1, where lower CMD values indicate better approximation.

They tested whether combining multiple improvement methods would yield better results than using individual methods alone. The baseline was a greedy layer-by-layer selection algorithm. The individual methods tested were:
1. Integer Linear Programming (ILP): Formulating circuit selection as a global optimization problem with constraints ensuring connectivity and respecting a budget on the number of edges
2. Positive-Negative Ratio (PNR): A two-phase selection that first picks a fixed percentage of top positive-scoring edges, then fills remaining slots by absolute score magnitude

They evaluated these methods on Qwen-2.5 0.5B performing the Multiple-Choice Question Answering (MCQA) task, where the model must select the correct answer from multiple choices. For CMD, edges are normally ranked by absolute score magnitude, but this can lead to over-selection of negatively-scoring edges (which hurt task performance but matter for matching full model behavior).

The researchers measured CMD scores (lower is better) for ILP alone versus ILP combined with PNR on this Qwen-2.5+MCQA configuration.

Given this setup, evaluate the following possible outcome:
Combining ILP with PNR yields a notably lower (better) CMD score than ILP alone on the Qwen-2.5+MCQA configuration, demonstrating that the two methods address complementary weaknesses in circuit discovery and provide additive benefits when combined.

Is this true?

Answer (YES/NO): NO